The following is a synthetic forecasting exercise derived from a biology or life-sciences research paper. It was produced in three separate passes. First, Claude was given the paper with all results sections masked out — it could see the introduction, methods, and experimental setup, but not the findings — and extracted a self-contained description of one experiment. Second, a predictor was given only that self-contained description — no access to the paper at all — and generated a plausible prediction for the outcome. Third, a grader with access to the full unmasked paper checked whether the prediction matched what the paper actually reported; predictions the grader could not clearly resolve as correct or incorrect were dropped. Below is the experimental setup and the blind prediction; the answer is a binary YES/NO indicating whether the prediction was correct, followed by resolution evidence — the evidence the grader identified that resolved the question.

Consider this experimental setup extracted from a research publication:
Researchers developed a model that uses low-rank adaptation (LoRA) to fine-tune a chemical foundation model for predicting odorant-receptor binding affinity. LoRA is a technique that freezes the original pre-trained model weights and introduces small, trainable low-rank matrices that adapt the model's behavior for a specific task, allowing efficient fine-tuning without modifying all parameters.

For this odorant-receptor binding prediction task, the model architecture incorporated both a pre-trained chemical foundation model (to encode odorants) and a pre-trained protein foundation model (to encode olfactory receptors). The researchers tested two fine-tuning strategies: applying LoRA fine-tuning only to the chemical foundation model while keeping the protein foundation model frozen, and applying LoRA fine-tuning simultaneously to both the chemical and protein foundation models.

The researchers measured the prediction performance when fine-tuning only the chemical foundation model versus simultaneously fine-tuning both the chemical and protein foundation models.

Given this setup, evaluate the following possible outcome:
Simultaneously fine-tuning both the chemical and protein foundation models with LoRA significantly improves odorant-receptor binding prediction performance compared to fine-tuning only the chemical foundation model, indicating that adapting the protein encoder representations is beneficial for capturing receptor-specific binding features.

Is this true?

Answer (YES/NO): NO